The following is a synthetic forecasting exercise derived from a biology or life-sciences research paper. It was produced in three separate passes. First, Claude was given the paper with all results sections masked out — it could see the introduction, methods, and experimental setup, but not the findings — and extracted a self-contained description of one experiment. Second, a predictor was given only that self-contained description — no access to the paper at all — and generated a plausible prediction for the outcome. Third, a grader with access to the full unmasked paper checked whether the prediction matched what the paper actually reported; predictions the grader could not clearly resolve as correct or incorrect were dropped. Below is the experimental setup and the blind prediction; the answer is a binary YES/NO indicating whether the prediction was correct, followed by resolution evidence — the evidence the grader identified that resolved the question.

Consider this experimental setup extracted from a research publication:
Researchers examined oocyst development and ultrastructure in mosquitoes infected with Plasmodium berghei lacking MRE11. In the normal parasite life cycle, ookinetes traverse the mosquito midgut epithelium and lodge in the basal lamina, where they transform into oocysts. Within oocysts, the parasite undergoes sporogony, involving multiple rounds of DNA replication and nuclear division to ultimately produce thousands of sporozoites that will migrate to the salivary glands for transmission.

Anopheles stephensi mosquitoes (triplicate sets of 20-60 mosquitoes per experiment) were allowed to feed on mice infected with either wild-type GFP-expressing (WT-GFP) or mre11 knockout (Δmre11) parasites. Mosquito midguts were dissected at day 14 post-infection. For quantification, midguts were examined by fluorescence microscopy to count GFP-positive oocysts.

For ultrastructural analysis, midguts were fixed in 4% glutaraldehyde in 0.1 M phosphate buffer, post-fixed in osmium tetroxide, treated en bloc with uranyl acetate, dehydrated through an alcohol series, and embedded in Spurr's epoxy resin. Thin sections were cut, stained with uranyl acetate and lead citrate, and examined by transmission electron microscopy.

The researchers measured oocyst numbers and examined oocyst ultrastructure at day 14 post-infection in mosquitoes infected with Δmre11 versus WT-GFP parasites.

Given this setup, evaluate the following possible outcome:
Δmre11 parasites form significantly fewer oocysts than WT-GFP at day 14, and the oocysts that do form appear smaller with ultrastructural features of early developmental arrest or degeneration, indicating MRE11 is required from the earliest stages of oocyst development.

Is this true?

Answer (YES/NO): YES